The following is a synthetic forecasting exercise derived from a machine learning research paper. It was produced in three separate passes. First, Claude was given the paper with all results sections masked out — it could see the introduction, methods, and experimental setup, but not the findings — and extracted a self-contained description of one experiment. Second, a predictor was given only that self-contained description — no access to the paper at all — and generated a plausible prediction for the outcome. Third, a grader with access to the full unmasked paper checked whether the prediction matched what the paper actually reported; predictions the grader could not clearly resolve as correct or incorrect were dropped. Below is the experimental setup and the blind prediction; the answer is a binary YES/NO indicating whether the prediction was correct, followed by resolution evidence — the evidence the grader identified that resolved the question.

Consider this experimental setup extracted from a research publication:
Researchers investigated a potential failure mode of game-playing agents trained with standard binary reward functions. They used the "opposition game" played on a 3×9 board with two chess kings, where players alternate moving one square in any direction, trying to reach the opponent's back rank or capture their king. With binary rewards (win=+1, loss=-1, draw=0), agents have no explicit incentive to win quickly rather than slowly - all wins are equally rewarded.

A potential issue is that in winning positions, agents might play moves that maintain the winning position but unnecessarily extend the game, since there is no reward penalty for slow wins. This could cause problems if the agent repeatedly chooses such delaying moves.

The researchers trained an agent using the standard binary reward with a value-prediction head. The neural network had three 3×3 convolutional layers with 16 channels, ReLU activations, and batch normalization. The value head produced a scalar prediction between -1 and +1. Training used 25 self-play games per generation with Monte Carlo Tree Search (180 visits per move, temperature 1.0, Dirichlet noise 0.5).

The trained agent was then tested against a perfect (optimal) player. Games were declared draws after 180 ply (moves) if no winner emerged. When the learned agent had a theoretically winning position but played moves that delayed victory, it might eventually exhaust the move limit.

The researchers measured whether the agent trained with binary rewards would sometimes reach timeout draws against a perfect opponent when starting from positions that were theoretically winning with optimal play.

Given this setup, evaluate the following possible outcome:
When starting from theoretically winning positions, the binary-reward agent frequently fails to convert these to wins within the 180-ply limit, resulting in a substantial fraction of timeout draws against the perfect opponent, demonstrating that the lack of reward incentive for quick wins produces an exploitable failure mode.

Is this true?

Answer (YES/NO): YES